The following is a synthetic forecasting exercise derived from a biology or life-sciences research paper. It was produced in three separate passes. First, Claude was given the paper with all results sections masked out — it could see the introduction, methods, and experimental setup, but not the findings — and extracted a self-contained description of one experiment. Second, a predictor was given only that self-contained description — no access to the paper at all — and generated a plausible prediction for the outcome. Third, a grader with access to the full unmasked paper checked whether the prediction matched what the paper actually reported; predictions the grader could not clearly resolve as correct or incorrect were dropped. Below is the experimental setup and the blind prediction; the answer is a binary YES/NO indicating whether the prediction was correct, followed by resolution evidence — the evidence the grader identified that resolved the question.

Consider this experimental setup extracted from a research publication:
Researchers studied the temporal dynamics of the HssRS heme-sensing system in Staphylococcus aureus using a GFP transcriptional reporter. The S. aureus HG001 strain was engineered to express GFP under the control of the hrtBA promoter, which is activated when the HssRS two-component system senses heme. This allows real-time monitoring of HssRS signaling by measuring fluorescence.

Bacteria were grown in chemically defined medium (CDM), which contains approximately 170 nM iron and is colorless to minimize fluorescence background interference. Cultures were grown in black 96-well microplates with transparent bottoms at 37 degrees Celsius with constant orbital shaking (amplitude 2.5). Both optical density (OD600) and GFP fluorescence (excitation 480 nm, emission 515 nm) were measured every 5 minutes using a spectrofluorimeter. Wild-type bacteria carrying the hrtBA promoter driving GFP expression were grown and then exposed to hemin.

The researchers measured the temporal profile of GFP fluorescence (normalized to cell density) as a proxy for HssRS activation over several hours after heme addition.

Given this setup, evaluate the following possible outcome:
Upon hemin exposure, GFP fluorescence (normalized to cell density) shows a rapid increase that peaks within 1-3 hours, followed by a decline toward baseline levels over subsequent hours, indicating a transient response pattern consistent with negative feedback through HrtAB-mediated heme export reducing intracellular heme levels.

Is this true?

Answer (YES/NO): NO